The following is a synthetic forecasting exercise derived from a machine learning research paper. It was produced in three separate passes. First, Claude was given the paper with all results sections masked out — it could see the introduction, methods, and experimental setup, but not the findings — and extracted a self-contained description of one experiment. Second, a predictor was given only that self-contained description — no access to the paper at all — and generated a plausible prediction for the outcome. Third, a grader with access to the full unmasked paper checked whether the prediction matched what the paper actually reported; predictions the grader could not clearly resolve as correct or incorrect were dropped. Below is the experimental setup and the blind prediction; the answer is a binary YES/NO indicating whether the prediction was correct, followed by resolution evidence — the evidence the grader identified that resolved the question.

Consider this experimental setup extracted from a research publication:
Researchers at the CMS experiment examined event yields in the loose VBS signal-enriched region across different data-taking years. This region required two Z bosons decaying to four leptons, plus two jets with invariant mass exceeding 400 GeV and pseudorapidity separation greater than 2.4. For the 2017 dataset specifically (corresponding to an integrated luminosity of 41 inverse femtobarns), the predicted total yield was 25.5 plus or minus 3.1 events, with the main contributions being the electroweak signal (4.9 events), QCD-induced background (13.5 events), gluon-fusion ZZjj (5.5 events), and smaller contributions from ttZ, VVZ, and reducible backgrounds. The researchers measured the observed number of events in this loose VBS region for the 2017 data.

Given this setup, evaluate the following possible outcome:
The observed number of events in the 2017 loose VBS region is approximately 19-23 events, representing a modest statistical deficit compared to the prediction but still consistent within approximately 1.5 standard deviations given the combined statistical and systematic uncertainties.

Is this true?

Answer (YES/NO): NO